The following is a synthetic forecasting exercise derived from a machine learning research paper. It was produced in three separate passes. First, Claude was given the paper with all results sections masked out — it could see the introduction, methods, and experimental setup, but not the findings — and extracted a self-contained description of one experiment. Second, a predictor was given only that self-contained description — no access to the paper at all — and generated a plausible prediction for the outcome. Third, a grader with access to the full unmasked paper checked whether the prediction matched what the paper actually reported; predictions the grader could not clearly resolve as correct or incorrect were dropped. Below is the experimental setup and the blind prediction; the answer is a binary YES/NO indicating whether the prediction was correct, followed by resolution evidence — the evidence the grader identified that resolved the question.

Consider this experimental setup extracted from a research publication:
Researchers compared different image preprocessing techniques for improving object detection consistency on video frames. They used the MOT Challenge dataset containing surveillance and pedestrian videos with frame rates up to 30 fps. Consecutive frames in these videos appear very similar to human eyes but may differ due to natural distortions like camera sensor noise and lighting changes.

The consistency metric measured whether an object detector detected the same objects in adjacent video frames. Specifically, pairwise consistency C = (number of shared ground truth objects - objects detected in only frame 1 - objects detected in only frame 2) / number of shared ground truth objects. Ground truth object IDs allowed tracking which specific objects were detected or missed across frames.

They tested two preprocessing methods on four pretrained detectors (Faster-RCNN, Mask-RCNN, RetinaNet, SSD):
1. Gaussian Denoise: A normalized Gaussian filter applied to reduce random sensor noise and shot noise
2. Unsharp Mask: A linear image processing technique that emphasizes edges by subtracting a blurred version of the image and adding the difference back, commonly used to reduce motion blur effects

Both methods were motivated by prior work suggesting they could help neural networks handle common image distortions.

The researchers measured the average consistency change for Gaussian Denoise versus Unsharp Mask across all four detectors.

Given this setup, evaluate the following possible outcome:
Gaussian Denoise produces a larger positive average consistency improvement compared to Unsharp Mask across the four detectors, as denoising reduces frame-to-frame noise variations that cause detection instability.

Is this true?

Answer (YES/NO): NO